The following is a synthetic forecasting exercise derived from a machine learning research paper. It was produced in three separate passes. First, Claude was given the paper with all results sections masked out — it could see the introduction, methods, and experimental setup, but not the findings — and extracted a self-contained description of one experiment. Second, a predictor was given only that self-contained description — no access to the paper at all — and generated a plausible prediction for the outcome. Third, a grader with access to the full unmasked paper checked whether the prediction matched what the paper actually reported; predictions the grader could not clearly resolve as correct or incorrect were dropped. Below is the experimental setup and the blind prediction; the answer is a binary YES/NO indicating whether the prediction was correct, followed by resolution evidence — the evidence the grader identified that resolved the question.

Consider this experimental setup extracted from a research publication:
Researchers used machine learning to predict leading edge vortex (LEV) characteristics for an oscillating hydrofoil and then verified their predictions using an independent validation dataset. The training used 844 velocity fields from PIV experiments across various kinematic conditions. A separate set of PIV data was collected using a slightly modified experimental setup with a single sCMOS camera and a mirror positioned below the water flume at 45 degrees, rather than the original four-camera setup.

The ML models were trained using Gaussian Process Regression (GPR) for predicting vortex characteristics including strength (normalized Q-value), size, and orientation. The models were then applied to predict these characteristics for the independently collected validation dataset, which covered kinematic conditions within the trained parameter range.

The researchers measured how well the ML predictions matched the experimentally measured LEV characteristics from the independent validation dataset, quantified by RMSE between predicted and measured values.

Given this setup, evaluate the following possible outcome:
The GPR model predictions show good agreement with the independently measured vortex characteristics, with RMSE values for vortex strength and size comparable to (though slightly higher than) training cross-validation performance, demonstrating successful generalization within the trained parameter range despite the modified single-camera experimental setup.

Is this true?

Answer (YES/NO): NO